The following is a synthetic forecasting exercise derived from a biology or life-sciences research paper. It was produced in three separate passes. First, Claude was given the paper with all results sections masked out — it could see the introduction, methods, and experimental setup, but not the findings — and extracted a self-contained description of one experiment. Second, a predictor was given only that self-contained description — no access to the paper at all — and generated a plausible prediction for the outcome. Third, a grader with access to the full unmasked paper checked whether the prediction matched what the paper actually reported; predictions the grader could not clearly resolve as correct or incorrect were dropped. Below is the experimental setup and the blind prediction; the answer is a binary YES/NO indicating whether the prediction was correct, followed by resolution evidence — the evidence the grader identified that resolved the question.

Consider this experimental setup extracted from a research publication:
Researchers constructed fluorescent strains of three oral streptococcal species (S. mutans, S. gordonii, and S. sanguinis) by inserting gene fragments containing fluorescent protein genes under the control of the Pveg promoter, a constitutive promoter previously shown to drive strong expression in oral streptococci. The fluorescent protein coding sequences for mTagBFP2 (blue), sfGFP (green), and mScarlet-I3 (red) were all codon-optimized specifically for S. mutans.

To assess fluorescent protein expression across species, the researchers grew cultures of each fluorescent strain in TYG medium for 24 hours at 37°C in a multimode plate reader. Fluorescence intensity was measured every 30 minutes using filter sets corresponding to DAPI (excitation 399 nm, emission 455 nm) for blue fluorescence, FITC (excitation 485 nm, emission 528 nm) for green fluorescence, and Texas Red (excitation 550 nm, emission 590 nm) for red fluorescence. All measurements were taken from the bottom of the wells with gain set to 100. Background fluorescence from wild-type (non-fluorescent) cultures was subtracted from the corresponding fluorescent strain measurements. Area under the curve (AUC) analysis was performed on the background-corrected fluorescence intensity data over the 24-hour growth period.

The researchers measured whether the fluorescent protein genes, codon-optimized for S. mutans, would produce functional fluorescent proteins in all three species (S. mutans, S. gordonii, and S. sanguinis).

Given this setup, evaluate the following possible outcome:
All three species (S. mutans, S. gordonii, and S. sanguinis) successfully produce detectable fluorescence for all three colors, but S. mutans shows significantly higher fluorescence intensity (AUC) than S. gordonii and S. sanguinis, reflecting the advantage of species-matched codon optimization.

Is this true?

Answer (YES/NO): NO